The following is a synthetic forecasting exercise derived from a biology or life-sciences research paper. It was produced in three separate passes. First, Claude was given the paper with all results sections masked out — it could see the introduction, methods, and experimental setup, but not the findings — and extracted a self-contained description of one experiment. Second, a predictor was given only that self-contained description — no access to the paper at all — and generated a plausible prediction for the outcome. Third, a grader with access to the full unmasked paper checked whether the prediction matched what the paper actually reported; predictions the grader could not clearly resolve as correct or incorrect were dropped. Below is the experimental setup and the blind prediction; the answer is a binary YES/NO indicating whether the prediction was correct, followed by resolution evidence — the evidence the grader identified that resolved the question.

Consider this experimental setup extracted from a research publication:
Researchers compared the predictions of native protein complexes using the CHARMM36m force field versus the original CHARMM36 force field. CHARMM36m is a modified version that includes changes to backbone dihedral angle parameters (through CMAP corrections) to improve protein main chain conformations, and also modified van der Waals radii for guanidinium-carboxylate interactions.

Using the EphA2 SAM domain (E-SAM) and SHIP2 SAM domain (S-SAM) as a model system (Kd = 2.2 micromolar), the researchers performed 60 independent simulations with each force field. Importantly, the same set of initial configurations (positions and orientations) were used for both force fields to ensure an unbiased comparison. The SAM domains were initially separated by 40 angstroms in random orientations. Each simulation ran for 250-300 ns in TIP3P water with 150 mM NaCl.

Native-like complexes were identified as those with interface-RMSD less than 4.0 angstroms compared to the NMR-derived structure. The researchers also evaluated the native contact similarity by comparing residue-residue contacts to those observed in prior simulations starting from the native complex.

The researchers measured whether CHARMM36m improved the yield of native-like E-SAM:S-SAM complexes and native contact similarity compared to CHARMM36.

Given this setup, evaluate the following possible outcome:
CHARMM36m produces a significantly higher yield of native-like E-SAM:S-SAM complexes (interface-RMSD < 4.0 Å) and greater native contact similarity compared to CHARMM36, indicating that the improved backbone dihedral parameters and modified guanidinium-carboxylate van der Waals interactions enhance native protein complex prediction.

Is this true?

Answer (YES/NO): YES